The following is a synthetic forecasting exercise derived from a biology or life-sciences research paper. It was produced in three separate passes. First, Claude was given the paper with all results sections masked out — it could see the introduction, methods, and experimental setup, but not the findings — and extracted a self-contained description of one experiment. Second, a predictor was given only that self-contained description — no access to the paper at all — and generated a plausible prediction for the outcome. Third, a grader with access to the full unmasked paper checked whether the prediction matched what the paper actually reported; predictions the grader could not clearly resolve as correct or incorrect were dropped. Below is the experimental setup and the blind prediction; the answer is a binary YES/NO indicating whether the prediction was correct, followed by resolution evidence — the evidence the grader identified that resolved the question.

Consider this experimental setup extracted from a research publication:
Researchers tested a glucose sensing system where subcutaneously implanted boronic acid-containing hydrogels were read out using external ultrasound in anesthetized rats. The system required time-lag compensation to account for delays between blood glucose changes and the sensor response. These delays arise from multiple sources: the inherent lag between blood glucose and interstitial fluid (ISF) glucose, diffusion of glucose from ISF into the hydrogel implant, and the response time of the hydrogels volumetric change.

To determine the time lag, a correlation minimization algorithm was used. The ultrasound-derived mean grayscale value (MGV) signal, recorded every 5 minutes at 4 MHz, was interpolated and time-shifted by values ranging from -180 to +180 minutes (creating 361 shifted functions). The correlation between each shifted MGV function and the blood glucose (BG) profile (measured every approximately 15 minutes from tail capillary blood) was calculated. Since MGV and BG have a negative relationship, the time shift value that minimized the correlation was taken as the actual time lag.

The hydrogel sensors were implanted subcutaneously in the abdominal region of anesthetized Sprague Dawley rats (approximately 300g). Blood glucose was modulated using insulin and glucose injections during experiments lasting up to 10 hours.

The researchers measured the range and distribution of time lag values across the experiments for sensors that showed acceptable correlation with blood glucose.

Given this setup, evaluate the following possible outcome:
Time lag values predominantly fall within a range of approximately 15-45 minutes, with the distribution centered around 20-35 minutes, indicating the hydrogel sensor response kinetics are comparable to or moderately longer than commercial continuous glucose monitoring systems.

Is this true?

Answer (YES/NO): NO